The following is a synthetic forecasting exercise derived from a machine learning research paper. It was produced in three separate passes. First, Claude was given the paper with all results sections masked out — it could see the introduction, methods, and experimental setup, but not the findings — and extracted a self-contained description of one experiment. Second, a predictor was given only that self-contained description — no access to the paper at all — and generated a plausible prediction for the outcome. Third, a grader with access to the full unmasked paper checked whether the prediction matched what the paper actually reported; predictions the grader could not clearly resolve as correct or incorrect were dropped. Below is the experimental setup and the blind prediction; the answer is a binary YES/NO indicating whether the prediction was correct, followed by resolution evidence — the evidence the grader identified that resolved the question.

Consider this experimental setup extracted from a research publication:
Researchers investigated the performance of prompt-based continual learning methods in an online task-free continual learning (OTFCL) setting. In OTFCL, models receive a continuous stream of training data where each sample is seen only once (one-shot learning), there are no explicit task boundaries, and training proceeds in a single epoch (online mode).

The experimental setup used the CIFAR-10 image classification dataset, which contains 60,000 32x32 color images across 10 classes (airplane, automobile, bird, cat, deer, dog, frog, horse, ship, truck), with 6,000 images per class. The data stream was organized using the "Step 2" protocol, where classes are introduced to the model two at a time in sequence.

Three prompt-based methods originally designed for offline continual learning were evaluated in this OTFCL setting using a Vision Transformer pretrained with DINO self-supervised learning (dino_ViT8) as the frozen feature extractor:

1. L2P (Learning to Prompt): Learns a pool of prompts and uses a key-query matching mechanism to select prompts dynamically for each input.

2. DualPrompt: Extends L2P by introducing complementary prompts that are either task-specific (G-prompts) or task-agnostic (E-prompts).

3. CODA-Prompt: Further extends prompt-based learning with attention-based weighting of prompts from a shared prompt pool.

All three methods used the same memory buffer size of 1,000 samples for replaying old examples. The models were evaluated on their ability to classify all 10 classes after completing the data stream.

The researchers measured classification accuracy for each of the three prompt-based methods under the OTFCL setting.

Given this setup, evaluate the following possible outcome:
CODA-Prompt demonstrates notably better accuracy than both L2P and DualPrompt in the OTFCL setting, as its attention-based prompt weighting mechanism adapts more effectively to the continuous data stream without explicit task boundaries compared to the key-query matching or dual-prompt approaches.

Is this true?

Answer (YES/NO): YES